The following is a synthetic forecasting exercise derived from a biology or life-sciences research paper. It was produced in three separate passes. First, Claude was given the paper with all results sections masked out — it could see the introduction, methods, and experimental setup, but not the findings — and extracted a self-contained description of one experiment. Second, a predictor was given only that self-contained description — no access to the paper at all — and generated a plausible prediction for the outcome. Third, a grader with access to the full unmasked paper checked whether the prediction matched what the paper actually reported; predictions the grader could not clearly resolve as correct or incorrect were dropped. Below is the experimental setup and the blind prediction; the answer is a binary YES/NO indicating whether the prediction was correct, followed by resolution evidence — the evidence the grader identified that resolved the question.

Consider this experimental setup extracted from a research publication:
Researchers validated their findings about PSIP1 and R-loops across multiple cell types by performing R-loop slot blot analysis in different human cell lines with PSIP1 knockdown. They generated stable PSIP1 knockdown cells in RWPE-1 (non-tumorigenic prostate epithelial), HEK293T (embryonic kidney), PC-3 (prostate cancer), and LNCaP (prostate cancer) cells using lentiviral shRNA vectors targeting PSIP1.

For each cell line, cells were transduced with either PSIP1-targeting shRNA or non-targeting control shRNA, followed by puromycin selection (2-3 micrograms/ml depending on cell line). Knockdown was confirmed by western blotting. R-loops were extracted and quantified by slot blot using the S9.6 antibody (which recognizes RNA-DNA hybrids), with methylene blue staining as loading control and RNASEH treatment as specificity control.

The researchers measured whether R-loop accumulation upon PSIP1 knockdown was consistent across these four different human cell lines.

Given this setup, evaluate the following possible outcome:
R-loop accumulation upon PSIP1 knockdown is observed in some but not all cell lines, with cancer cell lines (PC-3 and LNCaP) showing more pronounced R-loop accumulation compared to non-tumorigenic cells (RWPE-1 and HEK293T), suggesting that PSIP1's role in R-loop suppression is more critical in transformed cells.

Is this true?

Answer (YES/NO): NO